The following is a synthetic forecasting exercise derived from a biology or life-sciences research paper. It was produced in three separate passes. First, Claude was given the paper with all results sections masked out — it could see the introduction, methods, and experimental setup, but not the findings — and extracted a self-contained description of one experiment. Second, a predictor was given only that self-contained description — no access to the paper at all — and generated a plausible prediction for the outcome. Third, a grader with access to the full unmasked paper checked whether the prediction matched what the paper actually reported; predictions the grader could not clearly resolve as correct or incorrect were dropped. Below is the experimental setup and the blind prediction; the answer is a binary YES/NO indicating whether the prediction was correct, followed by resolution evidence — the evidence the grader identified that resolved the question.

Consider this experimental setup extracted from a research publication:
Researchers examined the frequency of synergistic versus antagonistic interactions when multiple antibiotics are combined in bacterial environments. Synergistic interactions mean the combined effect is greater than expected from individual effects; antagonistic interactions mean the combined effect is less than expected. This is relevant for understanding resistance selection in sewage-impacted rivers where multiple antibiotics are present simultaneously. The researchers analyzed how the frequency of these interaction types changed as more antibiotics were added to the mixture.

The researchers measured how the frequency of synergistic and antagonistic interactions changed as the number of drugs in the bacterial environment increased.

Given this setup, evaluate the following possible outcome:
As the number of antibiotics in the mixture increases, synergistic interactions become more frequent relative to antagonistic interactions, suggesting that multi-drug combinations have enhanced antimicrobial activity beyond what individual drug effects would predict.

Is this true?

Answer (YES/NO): NO